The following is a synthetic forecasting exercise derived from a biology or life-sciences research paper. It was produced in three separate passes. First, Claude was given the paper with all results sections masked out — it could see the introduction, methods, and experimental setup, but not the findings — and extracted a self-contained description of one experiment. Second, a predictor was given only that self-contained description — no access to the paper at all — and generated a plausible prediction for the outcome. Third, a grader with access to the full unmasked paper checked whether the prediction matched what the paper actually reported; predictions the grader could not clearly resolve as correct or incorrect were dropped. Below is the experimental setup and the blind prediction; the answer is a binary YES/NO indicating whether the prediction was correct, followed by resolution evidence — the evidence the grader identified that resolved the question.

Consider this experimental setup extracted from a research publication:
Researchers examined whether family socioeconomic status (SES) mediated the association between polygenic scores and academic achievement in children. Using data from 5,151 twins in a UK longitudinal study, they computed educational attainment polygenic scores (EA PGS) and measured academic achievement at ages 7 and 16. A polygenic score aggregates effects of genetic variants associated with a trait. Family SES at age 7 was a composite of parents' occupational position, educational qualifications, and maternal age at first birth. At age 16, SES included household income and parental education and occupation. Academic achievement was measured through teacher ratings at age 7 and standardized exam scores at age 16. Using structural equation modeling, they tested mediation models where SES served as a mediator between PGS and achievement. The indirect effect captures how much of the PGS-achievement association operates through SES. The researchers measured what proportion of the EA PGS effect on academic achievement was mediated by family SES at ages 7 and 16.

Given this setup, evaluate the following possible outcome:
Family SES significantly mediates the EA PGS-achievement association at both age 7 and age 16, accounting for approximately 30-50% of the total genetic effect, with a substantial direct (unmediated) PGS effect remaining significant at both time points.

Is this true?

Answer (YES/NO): YES